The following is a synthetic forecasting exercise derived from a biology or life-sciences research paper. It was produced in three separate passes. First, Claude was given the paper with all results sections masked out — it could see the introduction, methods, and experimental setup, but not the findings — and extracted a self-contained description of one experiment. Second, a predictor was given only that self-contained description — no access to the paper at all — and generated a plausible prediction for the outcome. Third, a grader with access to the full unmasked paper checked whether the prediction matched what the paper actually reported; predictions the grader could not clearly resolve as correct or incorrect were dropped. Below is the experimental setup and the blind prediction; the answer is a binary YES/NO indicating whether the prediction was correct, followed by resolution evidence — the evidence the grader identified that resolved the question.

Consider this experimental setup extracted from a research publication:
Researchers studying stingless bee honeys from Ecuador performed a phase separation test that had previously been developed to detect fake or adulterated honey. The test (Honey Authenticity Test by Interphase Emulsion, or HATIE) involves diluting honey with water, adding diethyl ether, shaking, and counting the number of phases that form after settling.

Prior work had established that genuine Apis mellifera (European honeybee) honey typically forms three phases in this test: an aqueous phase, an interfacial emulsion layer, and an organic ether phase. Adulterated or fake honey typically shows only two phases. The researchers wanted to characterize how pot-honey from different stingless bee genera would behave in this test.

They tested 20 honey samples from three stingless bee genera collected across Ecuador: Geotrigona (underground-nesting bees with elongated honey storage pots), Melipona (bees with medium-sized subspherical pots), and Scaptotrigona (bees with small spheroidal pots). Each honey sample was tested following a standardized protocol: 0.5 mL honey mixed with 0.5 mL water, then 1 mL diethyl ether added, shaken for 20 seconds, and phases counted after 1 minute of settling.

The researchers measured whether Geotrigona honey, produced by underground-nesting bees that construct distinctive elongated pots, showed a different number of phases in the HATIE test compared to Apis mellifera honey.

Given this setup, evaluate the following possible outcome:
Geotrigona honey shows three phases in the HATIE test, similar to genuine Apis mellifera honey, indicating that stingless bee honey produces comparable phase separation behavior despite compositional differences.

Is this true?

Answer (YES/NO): YES